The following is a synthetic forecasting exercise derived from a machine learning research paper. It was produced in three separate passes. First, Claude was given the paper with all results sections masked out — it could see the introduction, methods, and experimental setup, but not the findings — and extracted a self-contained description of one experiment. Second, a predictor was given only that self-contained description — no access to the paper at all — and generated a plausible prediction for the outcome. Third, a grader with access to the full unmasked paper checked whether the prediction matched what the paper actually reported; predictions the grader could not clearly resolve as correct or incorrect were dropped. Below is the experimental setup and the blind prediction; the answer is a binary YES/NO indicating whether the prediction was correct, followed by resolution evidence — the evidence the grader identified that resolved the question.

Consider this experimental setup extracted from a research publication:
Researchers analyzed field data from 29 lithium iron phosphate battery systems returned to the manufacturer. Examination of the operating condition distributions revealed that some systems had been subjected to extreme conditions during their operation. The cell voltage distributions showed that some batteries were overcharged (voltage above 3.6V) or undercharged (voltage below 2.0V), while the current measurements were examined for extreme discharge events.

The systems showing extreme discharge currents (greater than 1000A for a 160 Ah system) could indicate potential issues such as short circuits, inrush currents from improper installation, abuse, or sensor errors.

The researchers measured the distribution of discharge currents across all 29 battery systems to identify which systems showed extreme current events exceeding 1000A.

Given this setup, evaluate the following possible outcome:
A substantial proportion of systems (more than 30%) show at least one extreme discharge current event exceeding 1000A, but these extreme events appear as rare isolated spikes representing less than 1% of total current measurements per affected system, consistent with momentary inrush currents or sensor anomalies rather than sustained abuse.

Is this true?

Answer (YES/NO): NO